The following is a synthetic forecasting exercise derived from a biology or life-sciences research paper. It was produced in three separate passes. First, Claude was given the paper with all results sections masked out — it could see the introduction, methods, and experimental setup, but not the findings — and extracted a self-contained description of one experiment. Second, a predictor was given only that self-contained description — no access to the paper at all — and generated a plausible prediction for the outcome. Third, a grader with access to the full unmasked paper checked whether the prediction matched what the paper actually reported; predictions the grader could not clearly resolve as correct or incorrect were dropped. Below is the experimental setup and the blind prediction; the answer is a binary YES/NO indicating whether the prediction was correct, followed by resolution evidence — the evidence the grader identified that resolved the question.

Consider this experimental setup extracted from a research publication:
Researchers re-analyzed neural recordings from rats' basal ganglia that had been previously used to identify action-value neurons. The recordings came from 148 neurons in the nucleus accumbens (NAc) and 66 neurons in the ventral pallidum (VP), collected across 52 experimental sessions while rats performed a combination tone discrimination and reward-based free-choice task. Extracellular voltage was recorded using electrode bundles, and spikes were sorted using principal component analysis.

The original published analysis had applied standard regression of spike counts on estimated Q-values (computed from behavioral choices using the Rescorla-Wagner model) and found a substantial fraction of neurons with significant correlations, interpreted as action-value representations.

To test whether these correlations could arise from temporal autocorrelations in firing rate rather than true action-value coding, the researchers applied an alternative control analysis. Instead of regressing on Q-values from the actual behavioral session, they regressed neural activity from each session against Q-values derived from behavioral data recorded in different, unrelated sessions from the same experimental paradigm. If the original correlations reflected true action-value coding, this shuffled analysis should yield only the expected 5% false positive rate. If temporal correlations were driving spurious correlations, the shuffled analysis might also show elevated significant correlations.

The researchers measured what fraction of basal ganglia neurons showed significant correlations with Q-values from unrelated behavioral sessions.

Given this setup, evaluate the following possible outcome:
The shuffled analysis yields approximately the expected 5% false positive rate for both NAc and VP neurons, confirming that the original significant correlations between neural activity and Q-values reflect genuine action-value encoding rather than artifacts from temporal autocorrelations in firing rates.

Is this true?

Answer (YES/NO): NO